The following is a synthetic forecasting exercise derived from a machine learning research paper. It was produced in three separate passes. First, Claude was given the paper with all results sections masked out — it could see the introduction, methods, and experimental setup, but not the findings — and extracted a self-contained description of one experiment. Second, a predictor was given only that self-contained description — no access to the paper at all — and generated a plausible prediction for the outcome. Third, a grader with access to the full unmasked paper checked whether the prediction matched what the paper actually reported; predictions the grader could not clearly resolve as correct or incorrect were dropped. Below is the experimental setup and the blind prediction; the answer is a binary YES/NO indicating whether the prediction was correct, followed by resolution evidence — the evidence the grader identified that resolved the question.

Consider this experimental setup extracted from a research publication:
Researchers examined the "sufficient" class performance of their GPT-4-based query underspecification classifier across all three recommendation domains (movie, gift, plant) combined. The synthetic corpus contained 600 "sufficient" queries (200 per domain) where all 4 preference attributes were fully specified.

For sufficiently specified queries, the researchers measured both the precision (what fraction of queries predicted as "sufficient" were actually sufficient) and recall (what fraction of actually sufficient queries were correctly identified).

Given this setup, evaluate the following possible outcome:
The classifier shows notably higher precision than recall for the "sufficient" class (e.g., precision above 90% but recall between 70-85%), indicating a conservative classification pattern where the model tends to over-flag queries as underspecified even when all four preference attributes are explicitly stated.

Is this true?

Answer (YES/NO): NO